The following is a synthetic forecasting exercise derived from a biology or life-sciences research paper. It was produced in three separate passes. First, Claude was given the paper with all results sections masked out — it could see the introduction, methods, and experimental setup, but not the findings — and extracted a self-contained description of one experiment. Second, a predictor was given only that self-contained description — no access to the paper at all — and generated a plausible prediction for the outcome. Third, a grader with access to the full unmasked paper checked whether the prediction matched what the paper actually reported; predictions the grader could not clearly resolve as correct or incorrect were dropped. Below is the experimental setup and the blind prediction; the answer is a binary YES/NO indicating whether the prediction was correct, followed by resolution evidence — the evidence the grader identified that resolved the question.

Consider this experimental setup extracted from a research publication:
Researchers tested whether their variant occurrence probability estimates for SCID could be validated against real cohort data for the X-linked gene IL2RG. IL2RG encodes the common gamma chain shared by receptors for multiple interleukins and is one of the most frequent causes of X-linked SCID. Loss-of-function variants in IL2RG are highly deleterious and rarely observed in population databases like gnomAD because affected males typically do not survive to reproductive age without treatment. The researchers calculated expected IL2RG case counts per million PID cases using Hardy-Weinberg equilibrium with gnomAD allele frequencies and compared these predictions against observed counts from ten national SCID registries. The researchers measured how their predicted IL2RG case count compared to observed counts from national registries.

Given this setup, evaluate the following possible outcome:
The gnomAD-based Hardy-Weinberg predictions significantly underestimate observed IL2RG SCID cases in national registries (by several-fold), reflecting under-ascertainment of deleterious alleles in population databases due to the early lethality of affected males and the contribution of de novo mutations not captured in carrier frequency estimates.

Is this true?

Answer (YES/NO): NO